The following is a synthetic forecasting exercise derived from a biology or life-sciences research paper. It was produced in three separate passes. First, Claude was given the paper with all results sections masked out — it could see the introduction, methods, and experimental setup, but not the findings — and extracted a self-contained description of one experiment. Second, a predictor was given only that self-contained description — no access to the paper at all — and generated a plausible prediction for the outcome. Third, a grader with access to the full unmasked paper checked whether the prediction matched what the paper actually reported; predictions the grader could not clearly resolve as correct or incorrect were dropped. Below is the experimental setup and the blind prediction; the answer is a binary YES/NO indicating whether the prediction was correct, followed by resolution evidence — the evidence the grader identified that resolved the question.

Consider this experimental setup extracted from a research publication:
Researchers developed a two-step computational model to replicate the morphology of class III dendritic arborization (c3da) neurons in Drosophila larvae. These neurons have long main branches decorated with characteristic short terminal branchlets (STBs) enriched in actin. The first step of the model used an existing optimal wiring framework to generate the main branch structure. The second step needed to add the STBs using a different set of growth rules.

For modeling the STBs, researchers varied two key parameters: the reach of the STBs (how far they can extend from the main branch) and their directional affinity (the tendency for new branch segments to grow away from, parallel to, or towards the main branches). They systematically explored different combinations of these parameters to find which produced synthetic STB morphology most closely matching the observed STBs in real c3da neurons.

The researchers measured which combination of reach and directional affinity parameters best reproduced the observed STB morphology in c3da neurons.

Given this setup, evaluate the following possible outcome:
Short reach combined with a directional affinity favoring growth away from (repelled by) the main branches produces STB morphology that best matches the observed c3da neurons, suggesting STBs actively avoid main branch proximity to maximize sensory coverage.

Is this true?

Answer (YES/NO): NO